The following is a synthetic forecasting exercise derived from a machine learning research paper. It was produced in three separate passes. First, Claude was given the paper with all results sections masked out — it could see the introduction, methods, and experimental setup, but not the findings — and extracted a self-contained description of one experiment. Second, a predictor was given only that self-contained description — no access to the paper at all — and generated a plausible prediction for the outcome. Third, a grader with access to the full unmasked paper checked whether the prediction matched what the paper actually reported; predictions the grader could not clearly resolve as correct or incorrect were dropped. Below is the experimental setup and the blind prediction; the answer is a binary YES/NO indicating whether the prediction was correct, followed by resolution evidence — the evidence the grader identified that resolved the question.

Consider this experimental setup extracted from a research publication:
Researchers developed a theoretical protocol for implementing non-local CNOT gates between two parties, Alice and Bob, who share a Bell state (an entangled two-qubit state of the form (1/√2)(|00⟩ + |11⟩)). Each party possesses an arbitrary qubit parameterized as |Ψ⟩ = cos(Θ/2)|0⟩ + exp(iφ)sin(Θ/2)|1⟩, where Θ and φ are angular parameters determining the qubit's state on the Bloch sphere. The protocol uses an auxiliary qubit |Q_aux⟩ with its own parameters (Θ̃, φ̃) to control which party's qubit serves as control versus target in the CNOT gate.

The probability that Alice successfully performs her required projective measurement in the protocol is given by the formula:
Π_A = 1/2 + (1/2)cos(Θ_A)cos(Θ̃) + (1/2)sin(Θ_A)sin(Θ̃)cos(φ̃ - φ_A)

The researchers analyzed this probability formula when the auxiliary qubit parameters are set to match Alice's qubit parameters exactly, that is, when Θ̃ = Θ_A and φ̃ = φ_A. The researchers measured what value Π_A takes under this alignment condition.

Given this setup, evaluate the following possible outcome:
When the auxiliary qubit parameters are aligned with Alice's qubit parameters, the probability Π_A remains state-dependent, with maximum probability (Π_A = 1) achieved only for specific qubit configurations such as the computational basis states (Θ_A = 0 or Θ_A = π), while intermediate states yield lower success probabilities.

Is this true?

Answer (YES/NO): NO